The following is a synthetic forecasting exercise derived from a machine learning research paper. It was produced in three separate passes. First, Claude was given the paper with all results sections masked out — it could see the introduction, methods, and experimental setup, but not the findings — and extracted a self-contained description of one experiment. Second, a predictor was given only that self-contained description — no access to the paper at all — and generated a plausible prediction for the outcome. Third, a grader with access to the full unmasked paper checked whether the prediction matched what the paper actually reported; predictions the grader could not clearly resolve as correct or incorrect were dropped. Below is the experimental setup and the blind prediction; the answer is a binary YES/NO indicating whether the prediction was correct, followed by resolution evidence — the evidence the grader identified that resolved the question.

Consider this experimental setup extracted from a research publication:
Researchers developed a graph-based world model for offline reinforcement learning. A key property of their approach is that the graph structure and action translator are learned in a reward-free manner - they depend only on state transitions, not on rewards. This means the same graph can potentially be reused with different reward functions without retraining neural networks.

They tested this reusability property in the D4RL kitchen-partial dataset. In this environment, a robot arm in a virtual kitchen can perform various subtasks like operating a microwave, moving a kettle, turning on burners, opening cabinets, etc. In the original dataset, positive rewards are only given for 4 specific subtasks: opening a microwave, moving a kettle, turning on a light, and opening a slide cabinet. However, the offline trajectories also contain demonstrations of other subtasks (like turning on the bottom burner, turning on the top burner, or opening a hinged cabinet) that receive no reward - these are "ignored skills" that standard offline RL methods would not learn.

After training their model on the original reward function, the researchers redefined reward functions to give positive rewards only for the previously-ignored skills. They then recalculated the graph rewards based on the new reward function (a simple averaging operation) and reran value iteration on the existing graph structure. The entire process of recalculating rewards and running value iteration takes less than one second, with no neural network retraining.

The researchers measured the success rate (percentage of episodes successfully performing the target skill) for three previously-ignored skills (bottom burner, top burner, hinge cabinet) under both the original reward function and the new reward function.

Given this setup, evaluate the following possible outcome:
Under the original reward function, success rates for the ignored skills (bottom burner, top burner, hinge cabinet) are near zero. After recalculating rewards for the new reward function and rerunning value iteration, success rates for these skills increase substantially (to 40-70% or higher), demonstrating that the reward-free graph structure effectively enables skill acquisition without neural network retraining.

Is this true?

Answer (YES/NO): NO